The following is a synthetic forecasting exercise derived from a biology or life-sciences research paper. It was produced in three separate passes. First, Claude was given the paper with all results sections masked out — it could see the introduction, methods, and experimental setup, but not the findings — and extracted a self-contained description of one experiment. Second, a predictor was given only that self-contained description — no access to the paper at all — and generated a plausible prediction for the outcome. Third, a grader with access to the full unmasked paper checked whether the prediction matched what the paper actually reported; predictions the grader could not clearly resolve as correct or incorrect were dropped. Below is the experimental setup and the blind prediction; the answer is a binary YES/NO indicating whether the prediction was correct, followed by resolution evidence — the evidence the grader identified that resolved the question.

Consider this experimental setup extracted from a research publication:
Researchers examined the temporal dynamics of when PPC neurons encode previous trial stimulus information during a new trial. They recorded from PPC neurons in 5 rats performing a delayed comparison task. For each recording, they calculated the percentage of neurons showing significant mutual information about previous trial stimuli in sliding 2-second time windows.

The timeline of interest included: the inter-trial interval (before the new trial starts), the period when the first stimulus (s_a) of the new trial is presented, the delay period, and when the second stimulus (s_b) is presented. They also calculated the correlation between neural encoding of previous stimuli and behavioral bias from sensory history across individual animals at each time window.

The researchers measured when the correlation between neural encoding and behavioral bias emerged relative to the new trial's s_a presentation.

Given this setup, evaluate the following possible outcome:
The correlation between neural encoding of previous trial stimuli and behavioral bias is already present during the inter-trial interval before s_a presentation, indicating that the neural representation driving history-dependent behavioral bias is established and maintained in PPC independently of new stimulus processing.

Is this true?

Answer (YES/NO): NO